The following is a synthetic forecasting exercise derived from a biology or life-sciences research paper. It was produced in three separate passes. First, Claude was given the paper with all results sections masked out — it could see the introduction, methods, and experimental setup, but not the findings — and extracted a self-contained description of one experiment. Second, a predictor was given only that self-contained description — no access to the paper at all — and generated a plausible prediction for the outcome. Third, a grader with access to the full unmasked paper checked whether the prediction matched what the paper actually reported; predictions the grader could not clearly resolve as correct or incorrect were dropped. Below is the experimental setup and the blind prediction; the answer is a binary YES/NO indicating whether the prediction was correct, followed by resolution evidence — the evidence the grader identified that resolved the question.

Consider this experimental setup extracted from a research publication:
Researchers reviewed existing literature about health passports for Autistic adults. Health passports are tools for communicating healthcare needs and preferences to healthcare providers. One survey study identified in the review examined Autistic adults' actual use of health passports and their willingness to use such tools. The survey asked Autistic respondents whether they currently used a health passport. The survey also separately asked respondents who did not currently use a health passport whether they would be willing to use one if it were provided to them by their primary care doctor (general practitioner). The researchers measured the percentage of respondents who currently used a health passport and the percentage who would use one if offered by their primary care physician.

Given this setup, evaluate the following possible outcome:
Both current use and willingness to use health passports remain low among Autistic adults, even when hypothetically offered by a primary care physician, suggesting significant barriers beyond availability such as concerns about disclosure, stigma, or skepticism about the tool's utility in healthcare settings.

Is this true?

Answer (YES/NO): NO